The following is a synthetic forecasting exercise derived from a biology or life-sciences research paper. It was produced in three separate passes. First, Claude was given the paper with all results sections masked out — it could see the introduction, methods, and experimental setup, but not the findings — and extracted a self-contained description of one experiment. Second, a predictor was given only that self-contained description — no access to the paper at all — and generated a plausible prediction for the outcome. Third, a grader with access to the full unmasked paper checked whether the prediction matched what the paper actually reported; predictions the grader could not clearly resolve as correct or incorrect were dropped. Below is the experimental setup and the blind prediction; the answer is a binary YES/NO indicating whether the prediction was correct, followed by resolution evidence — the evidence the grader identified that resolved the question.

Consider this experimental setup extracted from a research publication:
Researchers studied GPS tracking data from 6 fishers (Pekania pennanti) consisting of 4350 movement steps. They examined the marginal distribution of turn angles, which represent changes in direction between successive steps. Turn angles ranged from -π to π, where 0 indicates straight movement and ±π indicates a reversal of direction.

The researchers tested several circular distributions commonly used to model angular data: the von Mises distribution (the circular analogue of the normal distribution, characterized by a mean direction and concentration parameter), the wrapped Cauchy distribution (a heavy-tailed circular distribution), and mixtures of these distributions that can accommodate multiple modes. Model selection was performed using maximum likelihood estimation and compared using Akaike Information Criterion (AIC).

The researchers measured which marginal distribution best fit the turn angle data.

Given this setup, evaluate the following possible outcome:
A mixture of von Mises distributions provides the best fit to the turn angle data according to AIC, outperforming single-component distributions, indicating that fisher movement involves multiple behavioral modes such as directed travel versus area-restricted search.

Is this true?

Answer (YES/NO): YES